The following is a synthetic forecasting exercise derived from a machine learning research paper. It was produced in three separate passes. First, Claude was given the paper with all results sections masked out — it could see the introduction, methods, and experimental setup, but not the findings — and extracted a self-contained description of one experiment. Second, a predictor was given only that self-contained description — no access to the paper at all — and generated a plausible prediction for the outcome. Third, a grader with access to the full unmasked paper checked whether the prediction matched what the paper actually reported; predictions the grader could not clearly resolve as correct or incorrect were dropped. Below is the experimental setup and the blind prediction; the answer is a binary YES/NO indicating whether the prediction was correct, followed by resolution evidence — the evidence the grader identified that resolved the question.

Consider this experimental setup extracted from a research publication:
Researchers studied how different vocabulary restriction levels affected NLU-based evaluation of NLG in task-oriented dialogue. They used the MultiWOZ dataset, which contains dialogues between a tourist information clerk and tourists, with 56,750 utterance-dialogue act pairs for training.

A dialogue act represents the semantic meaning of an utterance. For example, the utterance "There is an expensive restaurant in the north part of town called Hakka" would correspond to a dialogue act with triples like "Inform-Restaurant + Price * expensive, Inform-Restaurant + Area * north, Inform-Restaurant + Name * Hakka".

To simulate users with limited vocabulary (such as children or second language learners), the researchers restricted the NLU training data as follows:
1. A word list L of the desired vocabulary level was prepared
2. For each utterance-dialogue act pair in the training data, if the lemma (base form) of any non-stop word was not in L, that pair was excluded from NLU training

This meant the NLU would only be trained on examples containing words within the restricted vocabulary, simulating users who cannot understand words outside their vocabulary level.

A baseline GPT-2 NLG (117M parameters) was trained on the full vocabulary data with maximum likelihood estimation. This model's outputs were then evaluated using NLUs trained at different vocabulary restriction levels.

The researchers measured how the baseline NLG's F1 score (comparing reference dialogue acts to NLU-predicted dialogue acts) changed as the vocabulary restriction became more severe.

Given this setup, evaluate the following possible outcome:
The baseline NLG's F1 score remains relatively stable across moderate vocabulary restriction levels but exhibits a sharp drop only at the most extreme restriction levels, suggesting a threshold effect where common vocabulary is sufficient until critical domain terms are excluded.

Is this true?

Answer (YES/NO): NO